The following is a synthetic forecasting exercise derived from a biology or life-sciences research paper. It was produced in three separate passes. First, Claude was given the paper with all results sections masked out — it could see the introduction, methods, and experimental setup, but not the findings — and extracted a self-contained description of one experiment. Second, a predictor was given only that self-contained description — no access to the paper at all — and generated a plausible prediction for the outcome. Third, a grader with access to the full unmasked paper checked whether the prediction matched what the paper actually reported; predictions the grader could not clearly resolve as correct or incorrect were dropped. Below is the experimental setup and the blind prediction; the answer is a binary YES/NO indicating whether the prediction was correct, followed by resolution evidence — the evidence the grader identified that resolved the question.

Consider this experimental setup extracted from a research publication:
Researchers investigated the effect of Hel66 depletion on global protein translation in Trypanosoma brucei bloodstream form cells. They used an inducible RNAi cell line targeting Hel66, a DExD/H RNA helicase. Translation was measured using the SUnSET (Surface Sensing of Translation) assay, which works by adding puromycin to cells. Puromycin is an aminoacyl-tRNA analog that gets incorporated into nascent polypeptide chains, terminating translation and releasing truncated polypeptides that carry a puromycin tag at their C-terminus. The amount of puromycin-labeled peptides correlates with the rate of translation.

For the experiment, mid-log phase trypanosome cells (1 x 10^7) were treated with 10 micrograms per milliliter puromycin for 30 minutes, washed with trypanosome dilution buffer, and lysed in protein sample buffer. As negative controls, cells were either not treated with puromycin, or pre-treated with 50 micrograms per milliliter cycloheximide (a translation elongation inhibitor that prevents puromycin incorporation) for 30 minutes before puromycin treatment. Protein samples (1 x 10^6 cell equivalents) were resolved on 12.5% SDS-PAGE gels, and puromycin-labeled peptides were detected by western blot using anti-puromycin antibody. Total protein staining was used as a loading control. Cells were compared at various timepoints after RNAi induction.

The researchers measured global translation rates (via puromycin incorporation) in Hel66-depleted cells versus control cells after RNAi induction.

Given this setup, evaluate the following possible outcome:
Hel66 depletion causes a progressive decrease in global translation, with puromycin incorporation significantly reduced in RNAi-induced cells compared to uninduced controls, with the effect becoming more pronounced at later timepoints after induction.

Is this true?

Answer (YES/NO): YES